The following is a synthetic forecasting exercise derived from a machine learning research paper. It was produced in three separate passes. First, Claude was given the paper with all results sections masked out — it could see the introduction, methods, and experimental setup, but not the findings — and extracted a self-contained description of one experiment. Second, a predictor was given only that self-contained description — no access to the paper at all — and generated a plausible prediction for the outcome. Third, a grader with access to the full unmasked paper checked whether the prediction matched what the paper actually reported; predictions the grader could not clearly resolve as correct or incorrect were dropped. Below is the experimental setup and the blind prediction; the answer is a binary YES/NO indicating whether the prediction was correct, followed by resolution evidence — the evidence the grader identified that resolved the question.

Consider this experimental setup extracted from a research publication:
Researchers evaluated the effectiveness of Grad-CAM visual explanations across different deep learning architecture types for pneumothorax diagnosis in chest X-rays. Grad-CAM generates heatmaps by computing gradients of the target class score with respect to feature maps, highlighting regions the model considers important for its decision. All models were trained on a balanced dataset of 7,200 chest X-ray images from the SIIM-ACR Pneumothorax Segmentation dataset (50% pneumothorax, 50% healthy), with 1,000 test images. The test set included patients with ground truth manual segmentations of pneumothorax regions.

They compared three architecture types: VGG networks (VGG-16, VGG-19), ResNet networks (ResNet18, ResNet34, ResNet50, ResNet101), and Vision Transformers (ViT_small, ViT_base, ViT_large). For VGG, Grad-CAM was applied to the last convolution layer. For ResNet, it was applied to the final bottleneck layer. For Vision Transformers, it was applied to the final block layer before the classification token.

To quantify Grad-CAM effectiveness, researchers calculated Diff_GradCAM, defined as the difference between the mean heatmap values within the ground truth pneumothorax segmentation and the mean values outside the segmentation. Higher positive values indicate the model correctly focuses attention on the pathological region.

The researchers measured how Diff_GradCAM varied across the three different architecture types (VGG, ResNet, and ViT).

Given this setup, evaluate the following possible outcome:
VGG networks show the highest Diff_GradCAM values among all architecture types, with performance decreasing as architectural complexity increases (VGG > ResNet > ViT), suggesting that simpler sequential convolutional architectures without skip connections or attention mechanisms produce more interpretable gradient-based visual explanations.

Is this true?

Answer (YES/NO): NO